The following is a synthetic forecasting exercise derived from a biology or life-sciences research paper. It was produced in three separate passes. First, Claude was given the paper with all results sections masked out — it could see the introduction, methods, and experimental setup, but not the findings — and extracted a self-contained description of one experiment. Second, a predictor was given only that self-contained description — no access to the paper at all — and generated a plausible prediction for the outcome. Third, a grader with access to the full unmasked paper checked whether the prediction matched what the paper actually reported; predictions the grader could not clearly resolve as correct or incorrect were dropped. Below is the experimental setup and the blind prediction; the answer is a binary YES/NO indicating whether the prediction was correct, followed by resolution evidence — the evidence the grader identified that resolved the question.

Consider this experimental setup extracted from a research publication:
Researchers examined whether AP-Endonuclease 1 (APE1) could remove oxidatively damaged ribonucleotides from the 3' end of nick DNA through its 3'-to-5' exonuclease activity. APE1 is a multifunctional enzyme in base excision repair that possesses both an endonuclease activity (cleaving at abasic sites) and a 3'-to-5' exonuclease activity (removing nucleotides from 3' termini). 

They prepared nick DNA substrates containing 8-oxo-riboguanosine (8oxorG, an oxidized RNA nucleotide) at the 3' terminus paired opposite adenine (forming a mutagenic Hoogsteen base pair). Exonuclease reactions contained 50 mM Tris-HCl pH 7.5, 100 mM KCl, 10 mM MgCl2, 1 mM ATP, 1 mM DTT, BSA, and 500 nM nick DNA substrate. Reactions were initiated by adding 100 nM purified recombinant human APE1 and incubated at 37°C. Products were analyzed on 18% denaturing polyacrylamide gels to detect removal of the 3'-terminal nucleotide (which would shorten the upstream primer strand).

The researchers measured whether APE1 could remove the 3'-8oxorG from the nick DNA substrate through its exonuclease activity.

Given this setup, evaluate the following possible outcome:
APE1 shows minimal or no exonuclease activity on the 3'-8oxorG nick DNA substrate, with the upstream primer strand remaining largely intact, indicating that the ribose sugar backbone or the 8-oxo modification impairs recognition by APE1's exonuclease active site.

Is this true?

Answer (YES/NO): NO